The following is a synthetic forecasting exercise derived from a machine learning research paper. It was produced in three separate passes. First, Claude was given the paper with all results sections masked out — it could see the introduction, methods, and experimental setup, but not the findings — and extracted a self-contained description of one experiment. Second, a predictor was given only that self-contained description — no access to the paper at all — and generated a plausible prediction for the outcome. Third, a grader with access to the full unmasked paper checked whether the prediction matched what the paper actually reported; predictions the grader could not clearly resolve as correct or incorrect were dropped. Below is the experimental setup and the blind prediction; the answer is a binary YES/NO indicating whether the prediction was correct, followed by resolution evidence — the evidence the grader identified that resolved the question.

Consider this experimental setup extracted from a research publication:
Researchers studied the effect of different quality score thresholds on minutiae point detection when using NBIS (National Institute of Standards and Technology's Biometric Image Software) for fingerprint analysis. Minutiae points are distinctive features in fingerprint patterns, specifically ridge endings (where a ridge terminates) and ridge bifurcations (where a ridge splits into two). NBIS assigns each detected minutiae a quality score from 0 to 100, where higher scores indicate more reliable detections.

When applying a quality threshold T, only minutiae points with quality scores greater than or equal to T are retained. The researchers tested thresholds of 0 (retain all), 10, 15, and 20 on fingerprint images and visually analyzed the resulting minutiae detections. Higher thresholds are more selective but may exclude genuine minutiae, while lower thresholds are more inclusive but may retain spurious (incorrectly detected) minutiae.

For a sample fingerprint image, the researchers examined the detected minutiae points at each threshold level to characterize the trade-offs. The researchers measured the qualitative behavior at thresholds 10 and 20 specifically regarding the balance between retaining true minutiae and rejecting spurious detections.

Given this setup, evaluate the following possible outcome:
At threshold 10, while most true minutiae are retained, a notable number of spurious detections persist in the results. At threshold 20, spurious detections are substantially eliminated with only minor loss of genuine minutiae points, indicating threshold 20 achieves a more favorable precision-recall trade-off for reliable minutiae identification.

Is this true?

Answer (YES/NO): NO